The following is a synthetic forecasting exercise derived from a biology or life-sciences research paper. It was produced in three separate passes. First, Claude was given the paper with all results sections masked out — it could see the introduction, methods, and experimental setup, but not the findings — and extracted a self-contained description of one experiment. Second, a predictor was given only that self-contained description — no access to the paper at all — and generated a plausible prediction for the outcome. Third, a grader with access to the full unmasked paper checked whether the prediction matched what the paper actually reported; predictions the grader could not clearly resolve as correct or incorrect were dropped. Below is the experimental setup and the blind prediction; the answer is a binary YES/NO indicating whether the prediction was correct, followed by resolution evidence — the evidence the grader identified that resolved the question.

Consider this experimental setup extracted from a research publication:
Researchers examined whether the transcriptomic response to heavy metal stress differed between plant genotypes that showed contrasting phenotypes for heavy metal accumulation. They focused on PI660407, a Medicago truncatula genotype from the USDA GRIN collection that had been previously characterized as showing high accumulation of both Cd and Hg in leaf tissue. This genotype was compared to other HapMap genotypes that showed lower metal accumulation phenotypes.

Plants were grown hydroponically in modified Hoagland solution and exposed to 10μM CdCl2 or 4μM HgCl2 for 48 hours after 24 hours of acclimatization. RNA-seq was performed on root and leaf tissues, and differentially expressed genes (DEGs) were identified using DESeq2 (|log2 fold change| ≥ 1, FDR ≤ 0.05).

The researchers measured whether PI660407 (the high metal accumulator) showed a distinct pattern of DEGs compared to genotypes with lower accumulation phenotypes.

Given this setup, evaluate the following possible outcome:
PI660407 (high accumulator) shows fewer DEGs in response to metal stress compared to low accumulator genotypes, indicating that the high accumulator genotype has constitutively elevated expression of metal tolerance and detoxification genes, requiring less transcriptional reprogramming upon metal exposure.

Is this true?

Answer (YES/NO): NO